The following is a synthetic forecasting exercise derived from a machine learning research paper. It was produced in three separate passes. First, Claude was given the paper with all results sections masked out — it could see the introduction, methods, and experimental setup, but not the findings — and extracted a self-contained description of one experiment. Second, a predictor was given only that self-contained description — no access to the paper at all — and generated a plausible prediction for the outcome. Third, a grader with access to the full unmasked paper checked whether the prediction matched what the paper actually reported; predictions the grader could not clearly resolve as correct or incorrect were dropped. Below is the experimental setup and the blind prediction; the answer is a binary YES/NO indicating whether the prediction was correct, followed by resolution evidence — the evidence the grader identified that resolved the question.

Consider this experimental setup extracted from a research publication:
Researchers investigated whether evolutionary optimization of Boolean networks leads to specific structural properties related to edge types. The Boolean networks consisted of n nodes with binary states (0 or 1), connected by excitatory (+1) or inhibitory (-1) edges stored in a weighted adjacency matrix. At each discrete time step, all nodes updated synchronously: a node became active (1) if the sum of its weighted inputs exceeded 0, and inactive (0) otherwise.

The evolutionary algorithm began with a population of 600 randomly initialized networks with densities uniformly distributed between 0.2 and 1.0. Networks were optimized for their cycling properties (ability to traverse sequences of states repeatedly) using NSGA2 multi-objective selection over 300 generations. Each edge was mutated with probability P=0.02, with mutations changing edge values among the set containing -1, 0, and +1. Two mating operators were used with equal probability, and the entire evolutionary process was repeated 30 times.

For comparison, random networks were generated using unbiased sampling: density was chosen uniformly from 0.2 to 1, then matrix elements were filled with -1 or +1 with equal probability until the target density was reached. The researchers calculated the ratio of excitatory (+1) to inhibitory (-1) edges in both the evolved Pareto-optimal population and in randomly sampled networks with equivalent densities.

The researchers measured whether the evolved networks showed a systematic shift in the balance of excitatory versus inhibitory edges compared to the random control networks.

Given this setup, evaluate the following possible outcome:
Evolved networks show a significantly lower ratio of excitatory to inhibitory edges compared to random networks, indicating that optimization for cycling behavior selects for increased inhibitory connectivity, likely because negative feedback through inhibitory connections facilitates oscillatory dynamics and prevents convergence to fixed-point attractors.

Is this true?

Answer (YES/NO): NO